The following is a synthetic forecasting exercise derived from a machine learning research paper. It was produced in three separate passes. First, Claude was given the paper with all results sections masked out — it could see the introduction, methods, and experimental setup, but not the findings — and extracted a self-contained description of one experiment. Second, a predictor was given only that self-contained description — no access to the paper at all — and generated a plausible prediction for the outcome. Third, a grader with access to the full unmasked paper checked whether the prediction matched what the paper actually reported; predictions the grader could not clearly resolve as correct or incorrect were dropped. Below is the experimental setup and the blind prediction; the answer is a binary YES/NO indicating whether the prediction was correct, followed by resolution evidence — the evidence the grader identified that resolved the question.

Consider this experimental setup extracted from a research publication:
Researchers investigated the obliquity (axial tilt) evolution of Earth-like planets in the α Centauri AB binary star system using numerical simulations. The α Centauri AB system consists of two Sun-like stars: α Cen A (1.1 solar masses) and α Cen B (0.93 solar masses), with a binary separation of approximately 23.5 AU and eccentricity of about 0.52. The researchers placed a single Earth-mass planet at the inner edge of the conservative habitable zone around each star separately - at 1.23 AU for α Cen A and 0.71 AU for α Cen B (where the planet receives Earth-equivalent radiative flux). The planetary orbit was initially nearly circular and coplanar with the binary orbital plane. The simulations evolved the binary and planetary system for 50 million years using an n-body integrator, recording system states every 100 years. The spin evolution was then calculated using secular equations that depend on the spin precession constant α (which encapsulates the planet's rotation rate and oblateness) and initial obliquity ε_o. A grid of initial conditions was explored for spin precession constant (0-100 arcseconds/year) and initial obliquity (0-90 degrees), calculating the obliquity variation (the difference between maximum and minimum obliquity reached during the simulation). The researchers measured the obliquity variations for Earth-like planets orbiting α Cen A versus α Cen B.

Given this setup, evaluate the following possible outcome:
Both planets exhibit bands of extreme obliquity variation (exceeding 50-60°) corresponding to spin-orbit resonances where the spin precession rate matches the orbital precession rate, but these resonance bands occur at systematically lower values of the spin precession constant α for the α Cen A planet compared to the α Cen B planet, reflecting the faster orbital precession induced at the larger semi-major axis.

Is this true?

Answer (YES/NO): NO